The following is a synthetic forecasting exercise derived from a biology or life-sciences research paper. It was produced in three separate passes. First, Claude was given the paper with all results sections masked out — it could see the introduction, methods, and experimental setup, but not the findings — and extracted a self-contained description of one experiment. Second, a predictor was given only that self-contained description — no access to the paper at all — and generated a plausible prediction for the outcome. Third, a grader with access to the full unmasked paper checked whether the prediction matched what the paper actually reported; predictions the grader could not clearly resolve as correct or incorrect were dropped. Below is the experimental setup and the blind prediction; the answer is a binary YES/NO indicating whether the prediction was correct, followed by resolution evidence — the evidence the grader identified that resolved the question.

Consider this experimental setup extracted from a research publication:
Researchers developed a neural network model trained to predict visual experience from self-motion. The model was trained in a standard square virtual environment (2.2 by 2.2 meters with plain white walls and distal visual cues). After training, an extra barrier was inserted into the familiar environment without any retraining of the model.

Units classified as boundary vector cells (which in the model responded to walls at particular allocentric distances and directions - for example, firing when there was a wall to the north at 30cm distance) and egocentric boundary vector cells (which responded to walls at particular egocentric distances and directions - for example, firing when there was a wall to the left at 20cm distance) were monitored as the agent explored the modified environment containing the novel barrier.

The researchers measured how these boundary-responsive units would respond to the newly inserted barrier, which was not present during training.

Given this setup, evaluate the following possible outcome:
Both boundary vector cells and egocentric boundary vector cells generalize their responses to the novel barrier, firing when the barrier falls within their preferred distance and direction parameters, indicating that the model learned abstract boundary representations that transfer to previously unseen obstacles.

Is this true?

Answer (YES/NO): YES